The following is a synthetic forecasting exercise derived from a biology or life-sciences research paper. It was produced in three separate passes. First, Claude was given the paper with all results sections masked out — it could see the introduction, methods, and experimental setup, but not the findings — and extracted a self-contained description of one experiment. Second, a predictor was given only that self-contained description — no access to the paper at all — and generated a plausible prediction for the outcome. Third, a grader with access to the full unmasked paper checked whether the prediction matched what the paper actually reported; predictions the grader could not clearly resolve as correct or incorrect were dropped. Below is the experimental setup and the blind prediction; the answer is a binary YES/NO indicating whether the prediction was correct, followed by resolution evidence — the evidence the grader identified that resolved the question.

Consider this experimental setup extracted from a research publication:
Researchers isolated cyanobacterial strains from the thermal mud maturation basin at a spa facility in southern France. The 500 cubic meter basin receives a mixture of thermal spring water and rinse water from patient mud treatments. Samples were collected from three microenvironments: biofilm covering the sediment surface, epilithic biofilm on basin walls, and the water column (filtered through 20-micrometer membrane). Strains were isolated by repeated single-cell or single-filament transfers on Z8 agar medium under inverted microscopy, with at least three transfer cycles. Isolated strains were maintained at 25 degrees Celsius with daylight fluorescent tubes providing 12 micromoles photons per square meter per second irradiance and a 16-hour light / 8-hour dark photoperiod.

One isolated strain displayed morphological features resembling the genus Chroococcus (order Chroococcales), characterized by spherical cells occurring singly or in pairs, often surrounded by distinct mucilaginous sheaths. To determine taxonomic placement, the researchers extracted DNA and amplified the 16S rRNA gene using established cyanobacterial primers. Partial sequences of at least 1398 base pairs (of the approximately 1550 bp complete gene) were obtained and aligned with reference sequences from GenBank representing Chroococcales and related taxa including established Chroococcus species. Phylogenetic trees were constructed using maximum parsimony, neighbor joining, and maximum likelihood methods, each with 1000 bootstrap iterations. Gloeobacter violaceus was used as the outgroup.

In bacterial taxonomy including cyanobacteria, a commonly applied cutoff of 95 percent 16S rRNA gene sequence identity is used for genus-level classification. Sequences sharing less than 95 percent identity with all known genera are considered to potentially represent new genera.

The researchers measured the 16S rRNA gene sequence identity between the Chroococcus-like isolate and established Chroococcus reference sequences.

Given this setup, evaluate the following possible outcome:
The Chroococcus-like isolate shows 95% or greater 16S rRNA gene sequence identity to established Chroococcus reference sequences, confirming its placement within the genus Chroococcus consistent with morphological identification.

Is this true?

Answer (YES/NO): NO